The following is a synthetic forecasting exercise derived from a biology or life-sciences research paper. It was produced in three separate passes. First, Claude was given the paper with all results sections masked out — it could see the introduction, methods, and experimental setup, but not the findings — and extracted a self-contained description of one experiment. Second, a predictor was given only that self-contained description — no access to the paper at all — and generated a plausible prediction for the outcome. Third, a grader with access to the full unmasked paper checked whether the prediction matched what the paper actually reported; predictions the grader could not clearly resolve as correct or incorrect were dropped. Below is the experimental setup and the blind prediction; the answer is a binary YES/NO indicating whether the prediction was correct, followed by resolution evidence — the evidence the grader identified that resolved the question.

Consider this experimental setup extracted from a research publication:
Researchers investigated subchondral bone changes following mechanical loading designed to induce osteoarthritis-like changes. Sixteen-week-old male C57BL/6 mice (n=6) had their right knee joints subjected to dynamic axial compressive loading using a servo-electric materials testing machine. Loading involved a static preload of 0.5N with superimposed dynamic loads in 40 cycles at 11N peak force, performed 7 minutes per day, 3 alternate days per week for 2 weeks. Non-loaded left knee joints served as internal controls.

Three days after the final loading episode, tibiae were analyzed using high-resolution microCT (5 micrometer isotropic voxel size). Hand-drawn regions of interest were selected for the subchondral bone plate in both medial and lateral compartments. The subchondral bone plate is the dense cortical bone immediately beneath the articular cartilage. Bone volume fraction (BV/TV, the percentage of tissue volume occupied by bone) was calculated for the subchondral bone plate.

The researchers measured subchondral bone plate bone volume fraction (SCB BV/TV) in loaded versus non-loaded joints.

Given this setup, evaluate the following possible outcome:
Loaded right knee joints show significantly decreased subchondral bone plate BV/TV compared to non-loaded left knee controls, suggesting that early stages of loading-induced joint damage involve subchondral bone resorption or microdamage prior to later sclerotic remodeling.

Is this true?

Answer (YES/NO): NO